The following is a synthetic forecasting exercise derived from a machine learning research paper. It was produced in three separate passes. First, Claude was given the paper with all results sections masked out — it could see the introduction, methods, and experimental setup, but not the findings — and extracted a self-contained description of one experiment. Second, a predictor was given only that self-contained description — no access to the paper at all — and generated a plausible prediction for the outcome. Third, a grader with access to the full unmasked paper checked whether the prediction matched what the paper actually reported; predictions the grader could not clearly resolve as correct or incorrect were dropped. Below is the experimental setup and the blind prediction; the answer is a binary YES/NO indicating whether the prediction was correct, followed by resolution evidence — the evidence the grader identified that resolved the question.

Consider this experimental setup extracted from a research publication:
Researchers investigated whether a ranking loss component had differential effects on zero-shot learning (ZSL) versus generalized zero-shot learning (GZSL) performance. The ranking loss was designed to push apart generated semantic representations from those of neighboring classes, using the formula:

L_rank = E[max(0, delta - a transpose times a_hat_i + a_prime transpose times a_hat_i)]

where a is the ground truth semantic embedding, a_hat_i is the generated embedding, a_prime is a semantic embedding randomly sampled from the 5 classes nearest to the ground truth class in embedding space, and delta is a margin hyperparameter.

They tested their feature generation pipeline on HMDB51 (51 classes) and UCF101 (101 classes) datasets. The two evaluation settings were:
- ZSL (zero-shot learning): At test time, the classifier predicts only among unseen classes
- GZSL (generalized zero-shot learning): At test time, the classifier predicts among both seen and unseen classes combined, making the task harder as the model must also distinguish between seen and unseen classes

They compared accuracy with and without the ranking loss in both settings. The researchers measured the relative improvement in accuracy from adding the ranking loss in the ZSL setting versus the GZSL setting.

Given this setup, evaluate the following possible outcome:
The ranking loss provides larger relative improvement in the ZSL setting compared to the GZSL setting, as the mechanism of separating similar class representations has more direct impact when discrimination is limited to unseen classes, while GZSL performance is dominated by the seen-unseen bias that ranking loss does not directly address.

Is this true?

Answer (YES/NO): NO